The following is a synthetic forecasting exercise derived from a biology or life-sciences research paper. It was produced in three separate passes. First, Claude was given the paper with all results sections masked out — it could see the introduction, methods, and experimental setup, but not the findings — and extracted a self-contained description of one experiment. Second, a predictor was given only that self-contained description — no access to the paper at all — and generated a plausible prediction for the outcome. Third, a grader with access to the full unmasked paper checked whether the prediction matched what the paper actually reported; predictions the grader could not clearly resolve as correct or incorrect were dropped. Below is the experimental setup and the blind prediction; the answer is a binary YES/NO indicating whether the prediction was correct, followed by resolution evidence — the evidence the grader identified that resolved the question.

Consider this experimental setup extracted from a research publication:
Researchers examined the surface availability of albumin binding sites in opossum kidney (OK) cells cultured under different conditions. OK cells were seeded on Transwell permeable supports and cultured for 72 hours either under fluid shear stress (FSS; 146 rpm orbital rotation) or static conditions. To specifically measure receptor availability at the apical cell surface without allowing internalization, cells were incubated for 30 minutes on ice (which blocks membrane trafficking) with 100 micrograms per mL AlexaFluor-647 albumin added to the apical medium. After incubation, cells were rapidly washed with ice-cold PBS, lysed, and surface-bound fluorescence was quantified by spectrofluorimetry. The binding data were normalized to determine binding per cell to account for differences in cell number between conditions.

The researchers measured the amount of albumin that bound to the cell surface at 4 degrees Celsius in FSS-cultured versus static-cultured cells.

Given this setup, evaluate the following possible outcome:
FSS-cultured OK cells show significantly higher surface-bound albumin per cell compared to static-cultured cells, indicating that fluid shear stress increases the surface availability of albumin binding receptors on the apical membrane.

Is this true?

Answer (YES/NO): NO